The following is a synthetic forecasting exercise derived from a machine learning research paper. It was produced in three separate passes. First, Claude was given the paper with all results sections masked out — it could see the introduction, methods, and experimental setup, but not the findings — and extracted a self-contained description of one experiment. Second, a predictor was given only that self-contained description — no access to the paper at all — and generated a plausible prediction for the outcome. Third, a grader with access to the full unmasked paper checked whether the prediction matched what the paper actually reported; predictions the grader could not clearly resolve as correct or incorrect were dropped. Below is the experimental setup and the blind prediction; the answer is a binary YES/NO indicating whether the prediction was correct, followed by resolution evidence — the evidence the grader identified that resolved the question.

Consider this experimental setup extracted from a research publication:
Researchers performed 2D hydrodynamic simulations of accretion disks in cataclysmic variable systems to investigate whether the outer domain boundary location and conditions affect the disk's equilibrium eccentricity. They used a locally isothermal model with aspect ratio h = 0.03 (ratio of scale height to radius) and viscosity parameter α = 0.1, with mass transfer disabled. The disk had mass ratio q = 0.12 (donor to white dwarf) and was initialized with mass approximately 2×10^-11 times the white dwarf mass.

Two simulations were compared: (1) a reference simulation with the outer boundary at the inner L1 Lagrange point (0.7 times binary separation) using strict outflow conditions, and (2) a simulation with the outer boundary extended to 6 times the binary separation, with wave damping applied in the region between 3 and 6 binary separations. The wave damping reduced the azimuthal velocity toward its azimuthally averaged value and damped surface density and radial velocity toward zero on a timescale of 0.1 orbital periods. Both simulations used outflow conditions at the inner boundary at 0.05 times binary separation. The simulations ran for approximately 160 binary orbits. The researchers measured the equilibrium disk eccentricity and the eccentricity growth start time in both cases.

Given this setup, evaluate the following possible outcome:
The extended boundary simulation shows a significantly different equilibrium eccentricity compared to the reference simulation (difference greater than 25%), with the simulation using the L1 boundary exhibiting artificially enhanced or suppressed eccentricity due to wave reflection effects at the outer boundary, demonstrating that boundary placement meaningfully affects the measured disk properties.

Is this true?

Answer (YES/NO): NO